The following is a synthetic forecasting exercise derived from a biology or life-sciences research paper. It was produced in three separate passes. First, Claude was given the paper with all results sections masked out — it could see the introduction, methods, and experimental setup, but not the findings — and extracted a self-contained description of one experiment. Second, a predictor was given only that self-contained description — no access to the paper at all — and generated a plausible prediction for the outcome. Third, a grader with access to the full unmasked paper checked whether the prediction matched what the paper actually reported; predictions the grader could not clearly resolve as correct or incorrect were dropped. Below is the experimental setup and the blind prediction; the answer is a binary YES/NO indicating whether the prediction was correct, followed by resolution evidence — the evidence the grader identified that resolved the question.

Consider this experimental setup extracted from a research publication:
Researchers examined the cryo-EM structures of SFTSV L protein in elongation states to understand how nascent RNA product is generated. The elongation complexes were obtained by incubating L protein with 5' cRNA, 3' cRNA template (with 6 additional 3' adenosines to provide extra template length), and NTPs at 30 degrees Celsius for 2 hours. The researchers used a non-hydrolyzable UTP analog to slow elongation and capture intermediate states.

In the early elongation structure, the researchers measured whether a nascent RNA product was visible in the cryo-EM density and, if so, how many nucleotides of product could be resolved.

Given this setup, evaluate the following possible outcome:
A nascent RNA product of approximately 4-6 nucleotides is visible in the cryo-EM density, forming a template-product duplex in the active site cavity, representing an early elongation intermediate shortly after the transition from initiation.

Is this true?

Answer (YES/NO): NO